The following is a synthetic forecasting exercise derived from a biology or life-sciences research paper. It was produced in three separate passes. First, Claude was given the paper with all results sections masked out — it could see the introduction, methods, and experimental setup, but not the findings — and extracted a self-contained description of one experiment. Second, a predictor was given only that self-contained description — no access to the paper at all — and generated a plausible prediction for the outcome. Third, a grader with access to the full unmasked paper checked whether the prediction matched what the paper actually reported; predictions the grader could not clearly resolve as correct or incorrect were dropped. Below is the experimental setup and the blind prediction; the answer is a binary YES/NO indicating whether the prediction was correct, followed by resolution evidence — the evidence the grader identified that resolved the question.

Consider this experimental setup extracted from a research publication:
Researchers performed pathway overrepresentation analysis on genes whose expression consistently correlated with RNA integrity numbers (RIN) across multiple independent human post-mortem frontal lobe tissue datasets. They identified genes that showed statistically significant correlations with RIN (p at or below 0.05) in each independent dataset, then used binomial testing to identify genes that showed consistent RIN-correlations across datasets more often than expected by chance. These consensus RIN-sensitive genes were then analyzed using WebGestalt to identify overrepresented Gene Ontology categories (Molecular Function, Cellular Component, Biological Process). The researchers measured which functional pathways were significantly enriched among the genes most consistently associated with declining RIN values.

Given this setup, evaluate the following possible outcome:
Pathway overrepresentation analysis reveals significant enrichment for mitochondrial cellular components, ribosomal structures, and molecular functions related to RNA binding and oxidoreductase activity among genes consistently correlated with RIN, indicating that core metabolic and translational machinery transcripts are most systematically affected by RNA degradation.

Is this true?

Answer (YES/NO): NO